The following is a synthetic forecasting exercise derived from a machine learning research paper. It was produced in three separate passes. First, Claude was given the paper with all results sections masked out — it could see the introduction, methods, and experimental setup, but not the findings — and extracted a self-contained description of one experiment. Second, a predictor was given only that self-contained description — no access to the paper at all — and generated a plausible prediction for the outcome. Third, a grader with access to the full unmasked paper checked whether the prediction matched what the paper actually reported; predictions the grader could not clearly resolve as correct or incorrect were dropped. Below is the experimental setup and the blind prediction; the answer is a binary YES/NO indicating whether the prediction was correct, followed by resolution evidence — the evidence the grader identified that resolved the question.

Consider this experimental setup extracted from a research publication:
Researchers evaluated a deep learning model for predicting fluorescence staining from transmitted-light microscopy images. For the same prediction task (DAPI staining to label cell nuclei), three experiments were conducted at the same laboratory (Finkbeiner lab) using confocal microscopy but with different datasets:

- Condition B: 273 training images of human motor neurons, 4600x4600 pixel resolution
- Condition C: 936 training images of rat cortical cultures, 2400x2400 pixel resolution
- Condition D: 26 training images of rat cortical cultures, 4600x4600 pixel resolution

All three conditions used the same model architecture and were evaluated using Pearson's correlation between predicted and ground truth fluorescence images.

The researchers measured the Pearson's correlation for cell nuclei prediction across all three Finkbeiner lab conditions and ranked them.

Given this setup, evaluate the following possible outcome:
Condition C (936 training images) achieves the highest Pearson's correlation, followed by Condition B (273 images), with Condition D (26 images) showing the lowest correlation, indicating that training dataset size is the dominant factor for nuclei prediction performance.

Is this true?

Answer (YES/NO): NO